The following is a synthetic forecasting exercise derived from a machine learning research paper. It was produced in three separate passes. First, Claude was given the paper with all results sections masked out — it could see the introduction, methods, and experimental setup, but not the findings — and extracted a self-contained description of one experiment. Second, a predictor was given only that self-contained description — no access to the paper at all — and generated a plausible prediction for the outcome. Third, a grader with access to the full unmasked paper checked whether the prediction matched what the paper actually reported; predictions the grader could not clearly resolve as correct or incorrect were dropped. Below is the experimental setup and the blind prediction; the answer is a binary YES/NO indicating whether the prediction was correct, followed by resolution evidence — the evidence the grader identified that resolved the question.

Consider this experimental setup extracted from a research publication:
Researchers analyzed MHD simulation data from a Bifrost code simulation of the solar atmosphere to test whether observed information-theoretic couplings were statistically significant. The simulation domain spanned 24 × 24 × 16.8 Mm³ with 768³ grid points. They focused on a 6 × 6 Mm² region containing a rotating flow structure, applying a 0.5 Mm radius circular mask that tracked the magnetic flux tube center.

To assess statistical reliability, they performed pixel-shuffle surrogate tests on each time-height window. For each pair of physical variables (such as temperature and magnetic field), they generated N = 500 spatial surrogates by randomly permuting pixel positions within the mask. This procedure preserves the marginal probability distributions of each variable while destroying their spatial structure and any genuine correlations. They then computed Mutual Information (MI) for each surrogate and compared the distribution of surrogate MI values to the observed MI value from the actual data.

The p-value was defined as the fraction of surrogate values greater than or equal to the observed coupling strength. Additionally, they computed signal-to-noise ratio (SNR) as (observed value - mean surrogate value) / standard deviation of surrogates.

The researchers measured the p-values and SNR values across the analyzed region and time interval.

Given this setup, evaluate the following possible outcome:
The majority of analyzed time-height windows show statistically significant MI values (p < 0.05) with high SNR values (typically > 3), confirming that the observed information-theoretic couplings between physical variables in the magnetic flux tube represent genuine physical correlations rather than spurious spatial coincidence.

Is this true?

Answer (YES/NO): YES